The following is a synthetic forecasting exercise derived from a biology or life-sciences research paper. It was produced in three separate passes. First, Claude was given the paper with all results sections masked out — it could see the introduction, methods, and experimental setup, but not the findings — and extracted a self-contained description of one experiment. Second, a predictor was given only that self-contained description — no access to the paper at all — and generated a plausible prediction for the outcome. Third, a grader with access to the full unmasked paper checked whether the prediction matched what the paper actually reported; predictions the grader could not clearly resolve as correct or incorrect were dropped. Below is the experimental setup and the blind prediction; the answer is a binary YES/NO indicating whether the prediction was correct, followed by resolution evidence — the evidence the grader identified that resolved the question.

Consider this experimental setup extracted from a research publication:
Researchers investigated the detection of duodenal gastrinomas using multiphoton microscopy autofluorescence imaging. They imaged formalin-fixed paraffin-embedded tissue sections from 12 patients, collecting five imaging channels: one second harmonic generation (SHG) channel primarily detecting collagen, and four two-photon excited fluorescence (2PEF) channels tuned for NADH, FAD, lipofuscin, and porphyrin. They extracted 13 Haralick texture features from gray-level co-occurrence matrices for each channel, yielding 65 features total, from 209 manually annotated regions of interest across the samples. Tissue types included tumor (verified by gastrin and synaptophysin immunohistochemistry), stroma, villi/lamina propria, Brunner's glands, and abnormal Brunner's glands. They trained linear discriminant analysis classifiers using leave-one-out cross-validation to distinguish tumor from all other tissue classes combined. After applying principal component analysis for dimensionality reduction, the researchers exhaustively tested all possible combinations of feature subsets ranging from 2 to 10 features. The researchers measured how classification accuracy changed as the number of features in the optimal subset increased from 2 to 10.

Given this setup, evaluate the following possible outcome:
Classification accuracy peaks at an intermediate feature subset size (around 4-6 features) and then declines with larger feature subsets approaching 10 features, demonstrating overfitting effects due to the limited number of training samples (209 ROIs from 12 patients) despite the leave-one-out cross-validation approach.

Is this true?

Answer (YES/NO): NO